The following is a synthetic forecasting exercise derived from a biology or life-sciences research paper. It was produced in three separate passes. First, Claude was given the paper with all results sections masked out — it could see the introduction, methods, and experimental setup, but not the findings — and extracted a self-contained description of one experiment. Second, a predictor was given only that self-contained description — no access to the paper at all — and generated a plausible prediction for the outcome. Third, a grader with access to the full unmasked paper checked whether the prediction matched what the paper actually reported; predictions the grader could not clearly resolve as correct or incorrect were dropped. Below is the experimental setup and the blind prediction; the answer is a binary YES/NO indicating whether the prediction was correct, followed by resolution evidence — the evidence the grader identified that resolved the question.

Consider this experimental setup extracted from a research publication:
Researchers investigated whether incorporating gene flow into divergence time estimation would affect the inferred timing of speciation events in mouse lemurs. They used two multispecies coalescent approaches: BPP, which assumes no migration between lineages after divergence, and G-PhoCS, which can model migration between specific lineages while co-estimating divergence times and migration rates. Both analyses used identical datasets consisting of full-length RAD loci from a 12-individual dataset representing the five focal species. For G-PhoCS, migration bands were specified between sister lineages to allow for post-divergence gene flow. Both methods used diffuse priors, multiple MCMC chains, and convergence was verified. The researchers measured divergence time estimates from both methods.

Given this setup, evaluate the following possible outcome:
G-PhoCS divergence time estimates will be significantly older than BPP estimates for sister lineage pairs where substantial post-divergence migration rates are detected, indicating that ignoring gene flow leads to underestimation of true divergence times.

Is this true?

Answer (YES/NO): YES